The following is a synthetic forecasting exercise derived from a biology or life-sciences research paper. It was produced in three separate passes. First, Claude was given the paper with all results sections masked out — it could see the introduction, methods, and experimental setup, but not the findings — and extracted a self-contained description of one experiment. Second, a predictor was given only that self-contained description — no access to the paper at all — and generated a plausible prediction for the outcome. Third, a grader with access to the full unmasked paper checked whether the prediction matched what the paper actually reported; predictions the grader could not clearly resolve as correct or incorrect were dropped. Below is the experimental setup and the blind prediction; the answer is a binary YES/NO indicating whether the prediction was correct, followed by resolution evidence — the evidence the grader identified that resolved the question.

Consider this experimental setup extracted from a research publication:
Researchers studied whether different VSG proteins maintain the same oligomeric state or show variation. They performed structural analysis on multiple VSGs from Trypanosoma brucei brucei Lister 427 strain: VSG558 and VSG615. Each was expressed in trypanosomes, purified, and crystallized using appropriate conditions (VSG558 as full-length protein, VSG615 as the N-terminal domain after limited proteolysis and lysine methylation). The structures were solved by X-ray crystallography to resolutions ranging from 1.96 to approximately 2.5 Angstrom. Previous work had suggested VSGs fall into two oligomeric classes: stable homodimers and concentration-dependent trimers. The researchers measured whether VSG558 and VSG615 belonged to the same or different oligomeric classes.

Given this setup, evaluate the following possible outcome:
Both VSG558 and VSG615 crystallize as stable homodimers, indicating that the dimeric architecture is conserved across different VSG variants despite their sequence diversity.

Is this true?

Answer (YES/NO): NO